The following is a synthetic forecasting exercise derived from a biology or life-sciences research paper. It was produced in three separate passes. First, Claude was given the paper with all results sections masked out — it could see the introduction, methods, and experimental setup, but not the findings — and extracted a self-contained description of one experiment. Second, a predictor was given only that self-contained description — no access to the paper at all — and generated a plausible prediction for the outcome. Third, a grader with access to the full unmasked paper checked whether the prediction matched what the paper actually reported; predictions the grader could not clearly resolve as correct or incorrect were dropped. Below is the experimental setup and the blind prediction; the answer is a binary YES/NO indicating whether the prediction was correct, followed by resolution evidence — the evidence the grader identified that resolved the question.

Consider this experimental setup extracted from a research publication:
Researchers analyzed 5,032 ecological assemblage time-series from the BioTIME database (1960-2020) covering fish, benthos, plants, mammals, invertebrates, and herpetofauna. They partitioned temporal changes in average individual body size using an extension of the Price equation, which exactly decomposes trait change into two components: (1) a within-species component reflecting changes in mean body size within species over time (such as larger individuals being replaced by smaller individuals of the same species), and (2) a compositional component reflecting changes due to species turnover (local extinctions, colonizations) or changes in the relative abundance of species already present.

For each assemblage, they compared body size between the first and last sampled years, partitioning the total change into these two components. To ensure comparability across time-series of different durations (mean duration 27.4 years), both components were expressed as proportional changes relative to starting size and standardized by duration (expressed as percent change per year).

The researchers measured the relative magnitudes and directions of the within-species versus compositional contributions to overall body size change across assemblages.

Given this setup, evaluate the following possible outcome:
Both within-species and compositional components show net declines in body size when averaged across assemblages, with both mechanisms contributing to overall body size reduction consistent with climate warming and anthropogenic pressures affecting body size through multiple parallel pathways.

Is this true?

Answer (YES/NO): NO